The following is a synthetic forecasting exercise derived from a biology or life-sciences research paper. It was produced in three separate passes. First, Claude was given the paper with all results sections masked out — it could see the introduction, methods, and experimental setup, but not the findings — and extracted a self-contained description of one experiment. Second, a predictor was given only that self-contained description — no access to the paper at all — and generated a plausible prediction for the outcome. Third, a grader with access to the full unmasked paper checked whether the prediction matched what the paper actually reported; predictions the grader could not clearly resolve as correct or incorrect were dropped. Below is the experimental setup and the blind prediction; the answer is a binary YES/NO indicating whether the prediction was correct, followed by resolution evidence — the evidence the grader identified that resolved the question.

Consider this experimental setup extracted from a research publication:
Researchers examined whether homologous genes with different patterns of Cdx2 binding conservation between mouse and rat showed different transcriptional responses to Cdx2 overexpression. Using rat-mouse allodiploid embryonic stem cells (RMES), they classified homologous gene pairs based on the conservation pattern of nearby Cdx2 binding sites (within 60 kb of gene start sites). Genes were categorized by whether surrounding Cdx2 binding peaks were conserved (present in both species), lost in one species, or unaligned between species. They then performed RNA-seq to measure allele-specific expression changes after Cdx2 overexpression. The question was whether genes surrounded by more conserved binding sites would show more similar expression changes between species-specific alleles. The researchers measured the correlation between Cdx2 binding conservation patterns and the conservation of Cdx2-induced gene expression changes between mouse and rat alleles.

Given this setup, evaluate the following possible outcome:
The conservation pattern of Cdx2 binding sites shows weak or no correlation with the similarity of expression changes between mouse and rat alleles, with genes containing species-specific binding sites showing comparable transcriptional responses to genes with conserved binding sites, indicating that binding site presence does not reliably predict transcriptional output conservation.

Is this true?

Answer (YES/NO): YES